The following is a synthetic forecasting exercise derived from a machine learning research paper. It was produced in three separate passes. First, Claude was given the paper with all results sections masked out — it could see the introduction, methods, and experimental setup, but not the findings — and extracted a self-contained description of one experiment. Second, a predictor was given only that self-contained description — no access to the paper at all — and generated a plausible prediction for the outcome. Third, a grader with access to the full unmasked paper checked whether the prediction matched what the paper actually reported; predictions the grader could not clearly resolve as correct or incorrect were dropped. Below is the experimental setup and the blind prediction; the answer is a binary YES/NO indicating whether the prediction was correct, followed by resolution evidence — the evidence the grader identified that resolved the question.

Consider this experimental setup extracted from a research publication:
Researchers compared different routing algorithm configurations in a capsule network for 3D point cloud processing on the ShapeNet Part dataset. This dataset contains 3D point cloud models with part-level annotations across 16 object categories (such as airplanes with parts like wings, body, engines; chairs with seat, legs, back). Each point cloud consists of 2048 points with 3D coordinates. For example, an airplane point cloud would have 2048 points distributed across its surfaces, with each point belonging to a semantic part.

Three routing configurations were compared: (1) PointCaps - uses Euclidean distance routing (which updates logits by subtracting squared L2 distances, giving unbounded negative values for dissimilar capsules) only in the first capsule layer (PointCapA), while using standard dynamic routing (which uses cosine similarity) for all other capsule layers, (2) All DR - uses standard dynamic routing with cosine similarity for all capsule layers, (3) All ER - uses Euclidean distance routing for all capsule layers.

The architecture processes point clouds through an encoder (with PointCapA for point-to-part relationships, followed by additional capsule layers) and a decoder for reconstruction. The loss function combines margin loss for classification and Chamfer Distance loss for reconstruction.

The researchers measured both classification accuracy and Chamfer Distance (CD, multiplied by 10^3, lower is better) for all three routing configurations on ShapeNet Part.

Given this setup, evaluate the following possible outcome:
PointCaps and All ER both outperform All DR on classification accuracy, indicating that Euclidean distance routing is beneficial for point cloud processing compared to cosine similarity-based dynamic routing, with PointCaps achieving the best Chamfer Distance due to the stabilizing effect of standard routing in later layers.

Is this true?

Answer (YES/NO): NO